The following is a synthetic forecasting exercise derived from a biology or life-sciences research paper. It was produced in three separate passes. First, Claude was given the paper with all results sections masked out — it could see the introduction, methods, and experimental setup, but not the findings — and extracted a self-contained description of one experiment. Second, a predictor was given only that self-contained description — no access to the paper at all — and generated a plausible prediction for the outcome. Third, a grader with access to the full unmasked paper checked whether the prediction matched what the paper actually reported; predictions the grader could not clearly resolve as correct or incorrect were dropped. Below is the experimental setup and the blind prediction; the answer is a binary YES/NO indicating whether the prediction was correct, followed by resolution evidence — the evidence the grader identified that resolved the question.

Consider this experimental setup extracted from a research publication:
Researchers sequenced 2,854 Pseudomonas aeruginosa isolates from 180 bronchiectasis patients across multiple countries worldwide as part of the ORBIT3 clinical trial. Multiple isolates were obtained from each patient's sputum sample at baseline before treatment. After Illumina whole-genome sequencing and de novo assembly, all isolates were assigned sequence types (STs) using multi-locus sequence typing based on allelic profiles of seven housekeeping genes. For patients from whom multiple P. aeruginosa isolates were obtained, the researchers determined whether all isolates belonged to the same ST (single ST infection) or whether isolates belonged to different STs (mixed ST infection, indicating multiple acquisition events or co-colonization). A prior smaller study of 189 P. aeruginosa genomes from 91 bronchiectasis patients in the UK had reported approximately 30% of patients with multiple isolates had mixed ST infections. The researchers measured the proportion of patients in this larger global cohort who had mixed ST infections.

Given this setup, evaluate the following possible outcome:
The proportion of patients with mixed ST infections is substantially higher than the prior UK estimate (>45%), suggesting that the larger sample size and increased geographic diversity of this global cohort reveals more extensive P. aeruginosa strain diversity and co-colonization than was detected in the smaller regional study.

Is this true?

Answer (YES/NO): NO